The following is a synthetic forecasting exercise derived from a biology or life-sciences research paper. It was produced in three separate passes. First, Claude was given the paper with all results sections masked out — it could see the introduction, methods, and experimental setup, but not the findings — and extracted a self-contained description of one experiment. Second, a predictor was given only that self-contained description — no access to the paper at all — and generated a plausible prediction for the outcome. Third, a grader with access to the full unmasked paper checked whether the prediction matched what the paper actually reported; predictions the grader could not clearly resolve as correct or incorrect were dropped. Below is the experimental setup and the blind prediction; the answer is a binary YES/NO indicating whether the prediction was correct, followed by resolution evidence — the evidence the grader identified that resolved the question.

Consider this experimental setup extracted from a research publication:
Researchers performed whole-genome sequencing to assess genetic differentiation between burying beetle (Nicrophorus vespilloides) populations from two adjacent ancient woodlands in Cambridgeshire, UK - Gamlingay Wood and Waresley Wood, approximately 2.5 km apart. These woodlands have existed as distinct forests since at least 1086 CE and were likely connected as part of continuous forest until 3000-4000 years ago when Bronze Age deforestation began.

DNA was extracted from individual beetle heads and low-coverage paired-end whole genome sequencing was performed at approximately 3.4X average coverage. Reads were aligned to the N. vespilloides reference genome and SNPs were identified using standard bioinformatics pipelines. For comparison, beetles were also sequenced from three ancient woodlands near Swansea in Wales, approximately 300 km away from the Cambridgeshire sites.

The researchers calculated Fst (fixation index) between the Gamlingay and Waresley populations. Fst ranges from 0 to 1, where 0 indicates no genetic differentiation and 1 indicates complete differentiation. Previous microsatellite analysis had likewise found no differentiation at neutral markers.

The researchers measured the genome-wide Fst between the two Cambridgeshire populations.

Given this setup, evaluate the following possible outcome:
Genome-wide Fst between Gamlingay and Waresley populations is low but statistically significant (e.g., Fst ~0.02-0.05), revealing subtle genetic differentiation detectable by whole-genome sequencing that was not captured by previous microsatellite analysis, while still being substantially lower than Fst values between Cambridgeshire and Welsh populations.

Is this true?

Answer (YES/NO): NO